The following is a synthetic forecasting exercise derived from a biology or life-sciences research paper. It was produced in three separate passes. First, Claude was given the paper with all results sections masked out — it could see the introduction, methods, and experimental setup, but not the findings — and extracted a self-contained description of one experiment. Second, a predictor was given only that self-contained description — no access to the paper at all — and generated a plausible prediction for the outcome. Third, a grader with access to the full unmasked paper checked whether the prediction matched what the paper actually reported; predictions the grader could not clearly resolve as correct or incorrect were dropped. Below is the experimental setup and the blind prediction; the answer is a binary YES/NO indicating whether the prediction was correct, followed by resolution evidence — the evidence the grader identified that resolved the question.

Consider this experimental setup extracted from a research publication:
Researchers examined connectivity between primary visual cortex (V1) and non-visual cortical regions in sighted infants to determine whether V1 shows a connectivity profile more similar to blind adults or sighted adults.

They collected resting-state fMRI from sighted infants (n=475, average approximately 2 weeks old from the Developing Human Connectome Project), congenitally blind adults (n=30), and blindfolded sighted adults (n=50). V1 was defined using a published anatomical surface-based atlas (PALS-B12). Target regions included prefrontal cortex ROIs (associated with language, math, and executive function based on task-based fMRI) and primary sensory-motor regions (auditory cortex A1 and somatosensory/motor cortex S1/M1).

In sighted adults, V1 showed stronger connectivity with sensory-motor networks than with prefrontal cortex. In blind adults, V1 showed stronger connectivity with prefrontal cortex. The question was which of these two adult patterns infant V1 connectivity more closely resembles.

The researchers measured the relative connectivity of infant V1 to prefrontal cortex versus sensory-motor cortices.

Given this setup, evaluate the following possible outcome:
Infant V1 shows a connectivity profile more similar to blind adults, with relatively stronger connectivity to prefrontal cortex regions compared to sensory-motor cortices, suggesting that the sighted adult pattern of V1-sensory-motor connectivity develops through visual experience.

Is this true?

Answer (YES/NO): NO